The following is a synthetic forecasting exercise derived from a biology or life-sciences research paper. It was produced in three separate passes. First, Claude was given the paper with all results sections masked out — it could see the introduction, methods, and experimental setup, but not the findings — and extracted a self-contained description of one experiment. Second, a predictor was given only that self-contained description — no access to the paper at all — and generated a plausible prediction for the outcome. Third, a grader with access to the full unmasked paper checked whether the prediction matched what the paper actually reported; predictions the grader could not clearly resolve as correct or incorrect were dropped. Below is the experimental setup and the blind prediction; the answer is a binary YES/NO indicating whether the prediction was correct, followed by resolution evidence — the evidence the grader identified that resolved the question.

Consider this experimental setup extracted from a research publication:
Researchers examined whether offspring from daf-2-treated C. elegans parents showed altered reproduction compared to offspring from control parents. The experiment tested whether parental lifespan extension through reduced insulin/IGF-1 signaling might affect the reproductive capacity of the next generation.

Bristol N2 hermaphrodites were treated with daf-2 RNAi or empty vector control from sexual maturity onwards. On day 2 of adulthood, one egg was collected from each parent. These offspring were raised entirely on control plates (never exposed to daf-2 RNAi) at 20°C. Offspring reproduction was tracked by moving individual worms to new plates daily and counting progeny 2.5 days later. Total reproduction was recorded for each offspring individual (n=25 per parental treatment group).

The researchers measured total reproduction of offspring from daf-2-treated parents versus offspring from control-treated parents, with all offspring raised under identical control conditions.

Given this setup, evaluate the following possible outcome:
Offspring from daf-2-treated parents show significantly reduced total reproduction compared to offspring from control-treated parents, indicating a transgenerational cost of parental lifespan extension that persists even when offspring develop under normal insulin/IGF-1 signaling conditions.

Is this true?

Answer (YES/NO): NO